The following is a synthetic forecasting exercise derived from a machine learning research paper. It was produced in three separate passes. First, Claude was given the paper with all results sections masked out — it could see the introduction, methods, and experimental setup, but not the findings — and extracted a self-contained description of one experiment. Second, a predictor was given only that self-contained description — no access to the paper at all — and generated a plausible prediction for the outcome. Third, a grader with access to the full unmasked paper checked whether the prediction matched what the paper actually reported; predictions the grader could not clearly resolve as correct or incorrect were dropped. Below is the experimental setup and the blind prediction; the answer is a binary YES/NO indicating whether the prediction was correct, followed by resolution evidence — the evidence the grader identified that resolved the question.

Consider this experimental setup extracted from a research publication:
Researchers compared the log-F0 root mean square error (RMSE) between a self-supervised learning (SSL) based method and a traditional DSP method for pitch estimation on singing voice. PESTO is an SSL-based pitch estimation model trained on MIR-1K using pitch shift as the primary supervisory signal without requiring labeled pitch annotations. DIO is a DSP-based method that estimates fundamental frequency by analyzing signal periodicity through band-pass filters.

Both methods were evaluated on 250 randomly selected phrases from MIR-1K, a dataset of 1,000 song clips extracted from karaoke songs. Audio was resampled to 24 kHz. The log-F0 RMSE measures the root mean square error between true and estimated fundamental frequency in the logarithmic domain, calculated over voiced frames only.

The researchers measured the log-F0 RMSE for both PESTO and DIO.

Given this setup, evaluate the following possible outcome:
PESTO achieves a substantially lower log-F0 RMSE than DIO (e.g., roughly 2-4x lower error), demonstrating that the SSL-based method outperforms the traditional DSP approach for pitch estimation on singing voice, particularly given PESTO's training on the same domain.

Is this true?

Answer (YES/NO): NO